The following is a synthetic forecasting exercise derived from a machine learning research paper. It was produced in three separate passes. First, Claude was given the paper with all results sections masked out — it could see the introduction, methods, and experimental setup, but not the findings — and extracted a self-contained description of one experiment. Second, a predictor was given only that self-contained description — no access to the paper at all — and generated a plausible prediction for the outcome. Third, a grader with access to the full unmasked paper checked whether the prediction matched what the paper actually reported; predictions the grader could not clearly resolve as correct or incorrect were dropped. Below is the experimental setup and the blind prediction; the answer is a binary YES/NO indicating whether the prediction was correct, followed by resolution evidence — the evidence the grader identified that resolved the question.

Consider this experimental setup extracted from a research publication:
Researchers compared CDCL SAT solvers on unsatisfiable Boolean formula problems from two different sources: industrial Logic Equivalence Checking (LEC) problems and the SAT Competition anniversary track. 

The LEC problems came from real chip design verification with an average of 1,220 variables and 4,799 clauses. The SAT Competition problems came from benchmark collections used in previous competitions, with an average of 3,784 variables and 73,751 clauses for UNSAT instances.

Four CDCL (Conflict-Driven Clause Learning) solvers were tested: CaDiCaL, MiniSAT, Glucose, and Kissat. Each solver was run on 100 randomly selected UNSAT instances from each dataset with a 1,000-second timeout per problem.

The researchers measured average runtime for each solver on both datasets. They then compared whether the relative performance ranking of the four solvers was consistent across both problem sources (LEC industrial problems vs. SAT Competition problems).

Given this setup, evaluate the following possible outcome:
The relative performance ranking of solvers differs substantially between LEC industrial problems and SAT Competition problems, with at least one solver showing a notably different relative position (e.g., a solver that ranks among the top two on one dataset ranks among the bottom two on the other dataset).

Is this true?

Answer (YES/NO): NO